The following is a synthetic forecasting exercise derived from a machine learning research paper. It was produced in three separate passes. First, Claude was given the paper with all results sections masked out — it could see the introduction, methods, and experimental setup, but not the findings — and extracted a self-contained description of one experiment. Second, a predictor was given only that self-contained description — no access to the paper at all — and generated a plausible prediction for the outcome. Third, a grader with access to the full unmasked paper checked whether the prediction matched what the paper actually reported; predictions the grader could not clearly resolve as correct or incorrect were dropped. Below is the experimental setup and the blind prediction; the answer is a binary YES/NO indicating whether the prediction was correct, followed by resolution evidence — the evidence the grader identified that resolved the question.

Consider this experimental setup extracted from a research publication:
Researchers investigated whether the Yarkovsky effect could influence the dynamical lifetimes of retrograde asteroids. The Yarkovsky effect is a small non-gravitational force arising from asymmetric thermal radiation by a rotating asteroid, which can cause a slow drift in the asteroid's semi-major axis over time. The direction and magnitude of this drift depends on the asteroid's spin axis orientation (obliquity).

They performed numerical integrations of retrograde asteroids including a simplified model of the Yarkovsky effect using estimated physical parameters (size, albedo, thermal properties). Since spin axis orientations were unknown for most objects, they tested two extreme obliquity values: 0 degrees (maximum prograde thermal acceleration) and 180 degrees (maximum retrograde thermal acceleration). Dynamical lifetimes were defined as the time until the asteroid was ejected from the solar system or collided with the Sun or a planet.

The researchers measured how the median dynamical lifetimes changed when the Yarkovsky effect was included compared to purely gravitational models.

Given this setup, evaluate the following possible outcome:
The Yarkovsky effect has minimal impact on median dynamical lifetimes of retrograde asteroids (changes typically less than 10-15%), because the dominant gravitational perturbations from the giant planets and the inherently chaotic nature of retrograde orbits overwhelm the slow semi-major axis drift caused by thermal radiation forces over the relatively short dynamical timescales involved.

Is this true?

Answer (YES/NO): NO